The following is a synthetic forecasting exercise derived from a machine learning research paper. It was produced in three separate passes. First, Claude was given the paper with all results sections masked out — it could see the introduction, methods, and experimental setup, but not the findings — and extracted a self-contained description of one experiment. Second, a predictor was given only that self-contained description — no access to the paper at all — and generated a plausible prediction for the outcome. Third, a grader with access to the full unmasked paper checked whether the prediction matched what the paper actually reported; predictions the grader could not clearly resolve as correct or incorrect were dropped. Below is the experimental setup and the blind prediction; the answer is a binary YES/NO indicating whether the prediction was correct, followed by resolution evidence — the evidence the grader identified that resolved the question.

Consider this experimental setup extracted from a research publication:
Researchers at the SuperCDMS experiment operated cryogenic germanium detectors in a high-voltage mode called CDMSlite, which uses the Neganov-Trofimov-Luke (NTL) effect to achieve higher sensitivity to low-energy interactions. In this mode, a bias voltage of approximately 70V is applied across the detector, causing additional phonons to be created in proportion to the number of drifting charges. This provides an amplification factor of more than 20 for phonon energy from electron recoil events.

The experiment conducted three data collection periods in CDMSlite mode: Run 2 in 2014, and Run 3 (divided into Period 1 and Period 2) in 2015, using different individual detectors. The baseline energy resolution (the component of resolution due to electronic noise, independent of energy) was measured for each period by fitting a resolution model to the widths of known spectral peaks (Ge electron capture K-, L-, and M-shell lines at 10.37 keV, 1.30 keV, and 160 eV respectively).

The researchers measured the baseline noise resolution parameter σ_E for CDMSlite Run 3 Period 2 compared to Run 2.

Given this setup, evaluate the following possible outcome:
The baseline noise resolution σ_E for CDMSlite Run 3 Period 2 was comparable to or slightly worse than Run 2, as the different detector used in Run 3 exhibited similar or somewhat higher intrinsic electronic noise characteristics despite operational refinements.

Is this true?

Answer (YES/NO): NO